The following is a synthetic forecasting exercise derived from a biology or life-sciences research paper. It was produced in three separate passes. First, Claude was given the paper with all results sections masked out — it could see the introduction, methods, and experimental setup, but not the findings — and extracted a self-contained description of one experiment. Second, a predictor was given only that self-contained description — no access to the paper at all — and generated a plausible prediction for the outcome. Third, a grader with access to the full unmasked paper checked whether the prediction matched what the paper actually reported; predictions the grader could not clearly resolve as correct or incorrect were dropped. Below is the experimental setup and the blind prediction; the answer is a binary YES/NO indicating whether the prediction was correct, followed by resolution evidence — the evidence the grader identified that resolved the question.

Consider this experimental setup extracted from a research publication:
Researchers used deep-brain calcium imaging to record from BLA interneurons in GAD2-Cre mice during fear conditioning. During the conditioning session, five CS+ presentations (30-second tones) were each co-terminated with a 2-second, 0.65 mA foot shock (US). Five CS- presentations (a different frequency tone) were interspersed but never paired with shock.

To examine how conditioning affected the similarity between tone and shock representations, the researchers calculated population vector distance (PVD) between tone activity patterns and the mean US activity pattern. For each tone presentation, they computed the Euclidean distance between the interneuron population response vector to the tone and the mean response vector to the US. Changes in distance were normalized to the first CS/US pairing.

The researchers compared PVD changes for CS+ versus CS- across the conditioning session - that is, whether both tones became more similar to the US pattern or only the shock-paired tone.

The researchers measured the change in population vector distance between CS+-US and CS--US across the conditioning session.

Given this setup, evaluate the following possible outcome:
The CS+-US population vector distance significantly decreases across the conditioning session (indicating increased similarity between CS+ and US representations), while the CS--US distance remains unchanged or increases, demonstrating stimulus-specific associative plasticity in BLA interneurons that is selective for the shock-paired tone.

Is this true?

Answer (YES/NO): NO